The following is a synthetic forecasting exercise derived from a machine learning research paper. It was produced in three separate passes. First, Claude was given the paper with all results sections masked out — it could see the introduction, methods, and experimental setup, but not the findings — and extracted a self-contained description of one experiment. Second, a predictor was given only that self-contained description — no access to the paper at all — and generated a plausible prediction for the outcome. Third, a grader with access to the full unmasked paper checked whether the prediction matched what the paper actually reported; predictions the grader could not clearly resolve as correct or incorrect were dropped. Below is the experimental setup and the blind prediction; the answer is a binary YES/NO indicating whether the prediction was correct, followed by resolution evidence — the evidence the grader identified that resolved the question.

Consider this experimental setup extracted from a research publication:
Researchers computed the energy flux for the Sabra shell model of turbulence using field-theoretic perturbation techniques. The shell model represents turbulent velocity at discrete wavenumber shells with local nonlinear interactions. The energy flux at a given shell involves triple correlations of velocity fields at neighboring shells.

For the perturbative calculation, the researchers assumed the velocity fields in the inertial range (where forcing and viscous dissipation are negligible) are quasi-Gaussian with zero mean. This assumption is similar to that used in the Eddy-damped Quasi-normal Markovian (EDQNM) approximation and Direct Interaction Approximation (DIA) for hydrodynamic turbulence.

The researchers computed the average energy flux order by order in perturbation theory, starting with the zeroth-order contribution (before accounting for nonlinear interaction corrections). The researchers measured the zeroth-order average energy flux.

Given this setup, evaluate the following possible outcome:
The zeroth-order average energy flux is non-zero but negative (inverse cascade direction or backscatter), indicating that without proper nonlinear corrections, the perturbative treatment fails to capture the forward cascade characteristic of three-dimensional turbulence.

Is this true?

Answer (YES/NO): NO